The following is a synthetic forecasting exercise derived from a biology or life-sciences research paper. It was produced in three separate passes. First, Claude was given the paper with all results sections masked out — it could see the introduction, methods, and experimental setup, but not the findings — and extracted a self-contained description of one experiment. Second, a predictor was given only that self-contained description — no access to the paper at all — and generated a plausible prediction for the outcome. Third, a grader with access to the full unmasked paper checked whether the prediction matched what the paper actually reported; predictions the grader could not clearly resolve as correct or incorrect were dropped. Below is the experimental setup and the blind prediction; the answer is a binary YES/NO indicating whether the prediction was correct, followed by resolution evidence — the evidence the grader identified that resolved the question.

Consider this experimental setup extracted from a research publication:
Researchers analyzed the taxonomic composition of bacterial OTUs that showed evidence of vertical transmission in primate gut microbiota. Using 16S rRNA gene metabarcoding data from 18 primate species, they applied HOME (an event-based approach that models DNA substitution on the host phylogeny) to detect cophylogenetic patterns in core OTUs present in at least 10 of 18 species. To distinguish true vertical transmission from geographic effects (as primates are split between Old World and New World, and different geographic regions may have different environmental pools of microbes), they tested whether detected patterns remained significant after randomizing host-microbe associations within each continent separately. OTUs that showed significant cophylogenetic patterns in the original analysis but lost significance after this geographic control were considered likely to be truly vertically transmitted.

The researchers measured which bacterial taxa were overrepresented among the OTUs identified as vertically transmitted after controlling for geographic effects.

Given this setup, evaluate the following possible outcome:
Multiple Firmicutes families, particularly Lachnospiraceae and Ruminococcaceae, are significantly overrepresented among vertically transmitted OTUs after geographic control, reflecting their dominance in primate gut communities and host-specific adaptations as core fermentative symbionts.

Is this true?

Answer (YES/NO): NO